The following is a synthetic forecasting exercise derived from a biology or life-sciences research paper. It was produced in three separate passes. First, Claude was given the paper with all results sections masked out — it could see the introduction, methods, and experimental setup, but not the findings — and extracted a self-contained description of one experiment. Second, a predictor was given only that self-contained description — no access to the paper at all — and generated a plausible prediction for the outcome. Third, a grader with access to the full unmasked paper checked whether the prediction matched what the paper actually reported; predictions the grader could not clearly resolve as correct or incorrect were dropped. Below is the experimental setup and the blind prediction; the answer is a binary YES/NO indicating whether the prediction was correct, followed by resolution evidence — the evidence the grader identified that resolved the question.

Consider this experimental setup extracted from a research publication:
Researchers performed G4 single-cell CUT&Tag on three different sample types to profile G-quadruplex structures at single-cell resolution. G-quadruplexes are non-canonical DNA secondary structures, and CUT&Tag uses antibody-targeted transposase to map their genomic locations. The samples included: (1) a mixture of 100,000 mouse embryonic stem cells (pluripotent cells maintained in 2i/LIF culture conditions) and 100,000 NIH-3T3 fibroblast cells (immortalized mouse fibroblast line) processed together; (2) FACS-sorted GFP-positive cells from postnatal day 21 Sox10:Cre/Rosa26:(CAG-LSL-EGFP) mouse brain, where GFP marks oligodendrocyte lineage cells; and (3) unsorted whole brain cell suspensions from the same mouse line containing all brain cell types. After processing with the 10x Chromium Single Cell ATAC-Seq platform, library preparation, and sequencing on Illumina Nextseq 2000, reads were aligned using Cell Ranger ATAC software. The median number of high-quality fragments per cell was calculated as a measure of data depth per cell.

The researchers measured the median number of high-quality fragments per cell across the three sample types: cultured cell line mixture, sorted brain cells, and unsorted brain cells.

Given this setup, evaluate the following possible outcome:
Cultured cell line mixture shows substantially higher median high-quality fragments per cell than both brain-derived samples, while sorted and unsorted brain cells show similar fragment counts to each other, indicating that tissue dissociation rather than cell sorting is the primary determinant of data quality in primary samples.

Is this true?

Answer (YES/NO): NO